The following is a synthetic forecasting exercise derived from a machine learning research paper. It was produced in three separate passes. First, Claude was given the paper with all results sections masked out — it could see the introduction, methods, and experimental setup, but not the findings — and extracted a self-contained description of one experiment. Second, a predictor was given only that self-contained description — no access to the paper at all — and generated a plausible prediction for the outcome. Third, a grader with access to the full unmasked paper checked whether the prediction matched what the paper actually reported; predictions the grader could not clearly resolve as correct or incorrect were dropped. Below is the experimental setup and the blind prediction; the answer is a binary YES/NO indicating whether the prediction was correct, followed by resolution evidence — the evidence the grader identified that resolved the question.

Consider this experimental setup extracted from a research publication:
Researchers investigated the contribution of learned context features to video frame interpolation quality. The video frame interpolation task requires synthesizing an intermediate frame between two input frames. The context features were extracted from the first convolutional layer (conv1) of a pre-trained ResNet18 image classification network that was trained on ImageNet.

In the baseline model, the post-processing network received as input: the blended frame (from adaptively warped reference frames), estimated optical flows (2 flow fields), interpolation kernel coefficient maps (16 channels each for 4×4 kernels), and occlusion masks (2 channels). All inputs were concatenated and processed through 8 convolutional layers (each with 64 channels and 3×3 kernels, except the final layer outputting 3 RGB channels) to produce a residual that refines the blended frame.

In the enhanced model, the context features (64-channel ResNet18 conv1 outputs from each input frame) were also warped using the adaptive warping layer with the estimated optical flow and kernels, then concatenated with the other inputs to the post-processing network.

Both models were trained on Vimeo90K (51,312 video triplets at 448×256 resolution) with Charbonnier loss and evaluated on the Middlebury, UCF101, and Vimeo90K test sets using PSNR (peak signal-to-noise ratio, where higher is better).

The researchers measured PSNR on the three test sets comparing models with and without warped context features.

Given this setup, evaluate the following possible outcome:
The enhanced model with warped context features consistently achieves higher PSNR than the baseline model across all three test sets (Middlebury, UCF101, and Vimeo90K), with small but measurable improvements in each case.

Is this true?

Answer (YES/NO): YES